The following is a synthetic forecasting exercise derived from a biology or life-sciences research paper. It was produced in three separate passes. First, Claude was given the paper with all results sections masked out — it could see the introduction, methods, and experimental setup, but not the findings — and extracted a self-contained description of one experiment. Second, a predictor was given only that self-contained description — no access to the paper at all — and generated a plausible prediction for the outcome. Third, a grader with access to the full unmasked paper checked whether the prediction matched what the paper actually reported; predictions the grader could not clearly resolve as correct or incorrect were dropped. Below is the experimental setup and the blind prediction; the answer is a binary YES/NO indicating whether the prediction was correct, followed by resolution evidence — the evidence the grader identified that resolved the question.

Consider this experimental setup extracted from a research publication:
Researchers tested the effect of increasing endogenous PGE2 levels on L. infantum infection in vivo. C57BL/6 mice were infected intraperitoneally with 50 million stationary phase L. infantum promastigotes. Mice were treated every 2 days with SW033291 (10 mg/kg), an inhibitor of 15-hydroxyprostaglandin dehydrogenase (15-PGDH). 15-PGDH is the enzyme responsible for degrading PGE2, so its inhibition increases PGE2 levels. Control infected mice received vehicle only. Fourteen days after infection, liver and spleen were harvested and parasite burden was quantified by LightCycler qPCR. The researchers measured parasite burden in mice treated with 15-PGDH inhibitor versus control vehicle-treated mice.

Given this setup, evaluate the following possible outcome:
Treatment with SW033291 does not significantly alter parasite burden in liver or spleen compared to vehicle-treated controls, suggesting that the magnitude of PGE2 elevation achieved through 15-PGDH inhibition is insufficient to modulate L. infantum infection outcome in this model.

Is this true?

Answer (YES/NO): NO